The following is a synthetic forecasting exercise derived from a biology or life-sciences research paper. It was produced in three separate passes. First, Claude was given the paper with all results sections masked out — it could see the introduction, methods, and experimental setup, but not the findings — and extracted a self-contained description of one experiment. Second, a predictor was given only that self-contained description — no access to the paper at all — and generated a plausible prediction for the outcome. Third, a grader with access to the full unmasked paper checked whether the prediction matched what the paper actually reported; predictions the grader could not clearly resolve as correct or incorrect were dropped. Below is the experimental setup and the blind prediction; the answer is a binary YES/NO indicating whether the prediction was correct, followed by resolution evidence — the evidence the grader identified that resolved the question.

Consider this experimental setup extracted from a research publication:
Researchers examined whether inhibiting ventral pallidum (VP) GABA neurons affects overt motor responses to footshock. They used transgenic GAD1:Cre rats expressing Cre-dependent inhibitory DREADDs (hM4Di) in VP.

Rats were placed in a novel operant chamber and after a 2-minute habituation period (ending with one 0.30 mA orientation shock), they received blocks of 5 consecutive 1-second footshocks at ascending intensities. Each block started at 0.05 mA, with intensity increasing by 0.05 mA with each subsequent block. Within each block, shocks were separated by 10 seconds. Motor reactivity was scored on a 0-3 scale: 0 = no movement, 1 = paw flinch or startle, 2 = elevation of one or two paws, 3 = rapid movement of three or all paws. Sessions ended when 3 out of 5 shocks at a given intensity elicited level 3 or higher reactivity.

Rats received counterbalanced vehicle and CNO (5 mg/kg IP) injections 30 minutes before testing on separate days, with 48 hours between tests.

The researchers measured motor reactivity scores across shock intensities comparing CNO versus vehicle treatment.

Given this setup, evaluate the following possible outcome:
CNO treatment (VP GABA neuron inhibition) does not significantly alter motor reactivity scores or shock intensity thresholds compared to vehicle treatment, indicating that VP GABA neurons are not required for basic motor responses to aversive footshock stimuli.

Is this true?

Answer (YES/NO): YES